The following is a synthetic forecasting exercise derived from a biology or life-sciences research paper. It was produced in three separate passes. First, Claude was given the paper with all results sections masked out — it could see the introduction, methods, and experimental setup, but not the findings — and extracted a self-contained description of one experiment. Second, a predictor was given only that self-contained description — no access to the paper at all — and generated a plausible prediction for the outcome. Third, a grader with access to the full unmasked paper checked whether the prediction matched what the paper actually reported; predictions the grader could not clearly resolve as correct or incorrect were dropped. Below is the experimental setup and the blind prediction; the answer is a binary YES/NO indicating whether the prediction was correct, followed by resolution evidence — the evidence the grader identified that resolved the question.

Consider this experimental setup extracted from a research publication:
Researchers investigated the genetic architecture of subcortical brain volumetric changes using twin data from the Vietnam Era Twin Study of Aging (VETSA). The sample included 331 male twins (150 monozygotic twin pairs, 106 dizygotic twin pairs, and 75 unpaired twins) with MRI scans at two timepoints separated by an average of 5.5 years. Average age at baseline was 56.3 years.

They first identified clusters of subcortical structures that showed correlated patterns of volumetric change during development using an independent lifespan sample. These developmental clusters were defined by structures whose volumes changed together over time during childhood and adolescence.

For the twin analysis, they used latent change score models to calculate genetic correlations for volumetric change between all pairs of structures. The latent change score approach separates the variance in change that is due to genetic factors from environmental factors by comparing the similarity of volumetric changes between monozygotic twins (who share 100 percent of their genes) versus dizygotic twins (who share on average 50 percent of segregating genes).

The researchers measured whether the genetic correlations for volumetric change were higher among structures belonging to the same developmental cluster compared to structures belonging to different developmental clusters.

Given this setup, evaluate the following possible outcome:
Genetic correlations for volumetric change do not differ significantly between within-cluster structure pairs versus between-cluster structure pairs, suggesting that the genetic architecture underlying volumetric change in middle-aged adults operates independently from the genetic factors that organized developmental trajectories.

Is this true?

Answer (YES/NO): NO